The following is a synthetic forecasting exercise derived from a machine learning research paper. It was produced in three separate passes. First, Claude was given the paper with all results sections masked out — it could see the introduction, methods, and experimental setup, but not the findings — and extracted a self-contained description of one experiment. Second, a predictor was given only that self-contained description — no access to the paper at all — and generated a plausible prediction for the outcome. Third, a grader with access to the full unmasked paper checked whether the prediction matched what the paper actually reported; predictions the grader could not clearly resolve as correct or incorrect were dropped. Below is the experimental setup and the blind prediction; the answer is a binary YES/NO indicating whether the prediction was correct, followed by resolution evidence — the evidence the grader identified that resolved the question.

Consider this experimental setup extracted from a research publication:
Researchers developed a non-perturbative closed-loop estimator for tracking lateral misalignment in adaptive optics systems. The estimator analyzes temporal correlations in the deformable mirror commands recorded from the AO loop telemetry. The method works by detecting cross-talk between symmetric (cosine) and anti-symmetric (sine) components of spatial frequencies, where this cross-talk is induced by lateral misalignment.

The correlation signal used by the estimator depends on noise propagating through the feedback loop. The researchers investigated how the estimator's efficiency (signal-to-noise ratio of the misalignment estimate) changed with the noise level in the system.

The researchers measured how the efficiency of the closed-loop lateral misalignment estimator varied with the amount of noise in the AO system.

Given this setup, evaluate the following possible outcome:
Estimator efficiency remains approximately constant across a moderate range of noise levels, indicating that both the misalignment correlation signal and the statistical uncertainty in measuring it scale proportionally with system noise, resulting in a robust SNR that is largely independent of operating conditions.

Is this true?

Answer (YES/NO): NO